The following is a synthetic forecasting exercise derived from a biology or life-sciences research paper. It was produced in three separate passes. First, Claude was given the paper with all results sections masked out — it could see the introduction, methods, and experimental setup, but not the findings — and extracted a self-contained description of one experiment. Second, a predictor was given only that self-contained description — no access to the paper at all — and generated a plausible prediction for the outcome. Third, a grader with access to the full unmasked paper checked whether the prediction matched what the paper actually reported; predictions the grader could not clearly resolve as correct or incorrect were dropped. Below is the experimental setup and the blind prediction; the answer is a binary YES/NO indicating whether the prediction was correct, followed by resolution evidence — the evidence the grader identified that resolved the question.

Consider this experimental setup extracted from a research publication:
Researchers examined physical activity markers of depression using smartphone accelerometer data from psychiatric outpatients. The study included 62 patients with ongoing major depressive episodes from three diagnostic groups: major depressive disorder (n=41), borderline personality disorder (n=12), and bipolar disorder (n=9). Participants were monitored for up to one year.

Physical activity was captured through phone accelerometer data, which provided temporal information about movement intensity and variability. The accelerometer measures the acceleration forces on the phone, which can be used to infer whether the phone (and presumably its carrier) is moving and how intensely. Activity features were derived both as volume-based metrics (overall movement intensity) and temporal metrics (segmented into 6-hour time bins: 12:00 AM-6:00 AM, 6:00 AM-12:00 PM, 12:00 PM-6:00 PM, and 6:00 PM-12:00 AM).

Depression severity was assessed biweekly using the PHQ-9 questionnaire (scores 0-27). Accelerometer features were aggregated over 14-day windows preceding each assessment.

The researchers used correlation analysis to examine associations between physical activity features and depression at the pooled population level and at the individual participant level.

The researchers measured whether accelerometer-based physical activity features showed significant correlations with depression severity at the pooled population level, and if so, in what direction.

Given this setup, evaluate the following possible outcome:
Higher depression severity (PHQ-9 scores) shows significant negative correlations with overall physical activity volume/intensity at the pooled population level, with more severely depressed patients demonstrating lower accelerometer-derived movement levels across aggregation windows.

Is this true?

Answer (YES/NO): NO